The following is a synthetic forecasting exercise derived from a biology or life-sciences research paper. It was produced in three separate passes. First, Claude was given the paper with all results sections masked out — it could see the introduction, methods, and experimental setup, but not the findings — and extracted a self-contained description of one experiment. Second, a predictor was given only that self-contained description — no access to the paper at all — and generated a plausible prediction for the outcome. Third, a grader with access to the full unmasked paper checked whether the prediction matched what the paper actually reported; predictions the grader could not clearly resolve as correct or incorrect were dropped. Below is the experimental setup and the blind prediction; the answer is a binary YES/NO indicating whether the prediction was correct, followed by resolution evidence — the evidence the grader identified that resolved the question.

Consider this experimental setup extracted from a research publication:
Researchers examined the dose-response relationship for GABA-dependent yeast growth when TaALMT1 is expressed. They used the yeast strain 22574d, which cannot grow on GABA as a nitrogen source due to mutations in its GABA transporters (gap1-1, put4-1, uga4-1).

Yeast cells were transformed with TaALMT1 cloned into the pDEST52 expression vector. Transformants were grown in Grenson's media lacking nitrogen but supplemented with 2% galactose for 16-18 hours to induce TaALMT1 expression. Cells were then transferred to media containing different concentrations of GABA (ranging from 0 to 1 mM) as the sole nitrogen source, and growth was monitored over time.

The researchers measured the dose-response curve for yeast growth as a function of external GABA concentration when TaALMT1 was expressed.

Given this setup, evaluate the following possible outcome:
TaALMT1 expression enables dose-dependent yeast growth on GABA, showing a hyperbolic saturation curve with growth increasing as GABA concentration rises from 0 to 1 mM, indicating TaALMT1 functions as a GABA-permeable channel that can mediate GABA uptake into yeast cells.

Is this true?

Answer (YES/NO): YES